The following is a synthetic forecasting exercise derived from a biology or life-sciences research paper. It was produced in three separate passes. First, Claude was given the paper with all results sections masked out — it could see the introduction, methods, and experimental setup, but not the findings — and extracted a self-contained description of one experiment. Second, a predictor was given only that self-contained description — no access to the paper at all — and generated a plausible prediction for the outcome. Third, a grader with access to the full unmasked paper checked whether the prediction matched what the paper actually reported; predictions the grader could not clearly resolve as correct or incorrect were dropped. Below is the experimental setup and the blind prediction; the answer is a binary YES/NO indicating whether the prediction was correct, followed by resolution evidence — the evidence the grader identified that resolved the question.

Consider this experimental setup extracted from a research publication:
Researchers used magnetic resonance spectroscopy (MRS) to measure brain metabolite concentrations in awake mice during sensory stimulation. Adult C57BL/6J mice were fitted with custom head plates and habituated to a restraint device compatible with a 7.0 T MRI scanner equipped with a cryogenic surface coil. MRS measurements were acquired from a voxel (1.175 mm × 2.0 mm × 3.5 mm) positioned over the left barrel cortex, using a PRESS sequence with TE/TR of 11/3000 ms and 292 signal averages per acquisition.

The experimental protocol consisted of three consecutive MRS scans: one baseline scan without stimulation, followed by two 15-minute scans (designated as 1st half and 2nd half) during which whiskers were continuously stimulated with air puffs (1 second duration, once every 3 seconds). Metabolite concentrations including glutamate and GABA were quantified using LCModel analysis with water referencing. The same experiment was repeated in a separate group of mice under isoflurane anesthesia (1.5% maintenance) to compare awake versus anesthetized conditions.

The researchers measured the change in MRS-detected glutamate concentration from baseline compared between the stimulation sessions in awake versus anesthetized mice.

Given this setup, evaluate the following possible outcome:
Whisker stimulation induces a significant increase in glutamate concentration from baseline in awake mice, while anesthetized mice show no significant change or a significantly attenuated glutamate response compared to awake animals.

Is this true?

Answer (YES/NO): YES